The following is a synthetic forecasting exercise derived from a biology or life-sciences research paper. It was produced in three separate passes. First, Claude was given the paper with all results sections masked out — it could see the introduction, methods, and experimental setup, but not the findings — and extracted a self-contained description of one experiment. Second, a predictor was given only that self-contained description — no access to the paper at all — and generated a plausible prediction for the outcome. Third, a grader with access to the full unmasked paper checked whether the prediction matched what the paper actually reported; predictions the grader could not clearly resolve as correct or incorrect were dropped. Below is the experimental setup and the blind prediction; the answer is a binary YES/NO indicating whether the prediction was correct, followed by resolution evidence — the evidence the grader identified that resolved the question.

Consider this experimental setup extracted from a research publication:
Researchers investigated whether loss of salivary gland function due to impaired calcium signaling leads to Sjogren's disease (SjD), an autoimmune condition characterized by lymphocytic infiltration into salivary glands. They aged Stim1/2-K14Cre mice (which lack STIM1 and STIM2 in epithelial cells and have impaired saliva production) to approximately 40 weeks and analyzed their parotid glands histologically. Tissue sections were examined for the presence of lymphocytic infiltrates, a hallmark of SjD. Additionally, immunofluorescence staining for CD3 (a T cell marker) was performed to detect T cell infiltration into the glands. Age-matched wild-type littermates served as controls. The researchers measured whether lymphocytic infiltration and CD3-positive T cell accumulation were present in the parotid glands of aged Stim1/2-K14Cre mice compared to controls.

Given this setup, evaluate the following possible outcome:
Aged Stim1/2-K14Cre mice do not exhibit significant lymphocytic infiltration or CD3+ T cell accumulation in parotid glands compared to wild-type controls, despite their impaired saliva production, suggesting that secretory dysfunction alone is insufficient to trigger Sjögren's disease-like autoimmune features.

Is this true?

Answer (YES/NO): YES